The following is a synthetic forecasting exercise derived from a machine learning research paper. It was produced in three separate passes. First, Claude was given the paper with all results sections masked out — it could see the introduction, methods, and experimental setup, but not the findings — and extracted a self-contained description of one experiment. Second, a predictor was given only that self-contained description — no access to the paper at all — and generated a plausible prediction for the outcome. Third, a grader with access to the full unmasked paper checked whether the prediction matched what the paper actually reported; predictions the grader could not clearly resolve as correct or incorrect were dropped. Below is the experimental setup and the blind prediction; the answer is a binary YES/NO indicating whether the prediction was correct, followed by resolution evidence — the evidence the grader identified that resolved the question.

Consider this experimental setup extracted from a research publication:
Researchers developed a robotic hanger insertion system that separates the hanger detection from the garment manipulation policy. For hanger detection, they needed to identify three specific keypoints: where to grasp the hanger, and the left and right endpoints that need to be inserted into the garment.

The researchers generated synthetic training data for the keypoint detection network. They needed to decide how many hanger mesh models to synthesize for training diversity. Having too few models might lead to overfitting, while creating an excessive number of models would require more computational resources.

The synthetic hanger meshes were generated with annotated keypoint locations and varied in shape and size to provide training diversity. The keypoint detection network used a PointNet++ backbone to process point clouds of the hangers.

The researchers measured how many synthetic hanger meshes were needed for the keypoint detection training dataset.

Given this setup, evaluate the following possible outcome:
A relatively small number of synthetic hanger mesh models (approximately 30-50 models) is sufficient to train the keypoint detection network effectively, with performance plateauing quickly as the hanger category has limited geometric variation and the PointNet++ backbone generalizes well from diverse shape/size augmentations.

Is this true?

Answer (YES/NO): NO